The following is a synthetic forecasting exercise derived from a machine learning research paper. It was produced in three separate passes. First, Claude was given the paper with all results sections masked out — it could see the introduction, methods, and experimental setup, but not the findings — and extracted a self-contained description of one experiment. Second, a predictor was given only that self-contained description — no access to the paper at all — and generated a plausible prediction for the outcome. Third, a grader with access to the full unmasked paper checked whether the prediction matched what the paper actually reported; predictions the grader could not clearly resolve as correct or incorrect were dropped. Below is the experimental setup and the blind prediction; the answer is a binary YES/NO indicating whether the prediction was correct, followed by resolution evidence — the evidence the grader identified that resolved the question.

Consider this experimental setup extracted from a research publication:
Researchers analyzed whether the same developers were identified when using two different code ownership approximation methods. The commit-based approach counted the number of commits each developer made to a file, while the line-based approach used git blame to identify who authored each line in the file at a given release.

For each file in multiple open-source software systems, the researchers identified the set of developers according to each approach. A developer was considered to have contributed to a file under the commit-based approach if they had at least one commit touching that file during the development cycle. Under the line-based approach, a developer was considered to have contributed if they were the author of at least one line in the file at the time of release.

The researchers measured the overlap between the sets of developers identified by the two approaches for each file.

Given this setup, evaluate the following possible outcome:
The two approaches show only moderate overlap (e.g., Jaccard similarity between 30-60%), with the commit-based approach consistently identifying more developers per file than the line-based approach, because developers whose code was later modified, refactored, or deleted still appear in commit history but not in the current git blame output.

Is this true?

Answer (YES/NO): NO